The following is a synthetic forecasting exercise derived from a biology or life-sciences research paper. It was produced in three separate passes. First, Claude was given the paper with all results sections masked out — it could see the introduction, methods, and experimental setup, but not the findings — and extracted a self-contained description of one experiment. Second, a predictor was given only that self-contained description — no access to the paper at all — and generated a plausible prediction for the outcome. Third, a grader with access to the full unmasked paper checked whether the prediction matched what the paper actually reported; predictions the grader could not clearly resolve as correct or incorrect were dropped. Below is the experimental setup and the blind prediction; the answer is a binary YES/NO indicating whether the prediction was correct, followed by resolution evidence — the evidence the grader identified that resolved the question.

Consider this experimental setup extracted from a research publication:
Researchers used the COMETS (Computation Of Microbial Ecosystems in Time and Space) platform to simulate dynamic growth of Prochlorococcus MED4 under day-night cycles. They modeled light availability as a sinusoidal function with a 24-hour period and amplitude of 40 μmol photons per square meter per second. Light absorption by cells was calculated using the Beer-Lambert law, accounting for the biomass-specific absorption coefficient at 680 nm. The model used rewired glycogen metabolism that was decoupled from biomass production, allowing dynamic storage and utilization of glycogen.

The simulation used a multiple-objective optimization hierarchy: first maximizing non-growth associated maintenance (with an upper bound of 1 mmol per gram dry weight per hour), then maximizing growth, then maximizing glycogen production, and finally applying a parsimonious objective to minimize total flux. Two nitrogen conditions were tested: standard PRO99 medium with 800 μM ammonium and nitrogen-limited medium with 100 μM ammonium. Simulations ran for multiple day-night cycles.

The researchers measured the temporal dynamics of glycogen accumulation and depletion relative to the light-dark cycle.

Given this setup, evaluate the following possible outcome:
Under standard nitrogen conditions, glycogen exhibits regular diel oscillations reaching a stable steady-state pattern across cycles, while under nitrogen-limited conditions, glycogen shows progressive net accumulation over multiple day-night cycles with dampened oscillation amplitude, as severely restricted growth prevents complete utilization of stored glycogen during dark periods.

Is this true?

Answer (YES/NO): NO